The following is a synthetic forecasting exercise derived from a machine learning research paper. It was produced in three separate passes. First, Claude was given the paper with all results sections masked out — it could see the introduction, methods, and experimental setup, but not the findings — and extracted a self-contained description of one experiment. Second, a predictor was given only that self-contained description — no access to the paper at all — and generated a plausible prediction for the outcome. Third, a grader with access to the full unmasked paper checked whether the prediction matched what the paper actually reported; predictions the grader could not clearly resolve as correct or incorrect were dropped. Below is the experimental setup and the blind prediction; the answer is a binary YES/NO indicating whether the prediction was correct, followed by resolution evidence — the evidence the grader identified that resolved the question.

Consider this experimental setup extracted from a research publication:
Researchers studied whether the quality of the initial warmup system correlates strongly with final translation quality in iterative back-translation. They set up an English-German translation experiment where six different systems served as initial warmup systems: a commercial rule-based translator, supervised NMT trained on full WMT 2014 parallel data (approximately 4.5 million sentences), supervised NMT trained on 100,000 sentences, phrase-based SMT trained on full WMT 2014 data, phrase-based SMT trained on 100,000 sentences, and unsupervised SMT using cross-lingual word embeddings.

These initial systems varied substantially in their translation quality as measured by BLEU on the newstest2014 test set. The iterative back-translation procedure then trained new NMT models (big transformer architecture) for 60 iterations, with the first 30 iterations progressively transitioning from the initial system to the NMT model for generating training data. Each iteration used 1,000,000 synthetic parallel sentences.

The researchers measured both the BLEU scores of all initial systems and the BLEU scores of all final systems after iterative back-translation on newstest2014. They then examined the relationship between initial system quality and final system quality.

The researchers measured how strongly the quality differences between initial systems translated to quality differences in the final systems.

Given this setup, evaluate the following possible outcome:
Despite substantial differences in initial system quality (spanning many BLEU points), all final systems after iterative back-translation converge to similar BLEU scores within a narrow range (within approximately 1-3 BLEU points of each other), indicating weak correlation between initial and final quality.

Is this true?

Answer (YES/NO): NO